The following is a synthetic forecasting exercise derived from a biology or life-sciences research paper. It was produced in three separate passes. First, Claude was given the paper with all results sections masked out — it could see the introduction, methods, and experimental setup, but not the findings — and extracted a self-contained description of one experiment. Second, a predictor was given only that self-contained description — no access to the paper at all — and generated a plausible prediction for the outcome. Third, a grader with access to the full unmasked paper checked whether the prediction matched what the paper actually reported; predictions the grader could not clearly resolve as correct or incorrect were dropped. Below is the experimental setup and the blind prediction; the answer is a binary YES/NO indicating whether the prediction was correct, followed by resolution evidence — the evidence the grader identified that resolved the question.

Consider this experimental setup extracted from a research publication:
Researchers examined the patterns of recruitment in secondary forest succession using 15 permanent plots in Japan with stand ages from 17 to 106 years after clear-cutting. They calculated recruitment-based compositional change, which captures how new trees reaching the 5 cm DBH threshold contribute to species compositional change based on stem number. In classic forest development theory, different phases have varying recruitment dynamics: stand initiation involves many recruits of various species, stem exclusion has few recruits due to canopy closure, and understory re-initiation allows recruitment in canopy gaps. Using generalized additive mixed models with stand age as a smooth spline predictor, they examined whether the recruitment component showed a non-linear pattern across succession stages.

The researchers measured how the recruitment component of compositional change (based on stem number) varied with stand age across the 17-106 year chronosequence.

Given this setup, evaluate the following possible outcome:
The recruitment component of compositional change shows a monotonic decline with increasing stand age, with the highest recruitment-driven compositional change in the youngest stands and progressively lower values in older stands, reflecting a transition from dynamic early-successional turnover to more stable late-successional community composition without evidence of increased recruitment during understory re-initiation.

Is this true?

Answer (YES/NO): NO